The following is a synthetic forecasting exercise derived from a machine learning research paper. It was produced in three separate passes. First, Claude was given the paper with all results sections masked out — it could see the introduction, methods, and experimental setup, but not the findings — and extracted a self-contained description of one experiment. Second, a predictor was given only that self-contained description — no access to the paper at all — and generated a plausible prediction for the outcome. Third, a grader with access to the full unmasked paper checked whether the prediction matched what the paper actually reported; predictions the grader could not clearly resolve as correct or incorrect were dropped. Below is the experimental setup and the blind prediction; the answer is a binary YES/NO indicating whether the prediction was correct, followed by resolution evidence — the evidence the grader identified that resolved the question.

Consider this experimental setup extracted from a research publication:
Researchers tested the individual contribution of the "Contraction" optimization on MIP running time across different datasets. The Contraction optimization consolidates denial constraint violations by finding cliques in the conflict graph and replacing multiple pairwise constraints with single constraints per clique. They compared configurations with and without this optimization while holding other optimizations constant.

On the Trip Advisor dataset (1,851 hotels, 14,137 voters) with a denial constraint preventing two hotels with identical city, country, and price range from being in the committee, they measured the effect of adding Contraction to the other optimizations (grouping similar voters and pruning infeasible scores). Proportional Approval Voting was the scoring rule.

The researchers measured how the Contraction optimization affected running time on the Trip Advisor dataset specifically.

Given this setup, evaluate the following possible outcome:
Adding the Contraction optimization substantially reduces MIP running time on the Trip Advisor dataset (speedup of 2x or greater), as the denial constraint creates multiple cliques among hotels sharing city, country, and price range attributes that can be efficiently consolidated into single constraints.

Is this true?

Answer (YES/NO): NO